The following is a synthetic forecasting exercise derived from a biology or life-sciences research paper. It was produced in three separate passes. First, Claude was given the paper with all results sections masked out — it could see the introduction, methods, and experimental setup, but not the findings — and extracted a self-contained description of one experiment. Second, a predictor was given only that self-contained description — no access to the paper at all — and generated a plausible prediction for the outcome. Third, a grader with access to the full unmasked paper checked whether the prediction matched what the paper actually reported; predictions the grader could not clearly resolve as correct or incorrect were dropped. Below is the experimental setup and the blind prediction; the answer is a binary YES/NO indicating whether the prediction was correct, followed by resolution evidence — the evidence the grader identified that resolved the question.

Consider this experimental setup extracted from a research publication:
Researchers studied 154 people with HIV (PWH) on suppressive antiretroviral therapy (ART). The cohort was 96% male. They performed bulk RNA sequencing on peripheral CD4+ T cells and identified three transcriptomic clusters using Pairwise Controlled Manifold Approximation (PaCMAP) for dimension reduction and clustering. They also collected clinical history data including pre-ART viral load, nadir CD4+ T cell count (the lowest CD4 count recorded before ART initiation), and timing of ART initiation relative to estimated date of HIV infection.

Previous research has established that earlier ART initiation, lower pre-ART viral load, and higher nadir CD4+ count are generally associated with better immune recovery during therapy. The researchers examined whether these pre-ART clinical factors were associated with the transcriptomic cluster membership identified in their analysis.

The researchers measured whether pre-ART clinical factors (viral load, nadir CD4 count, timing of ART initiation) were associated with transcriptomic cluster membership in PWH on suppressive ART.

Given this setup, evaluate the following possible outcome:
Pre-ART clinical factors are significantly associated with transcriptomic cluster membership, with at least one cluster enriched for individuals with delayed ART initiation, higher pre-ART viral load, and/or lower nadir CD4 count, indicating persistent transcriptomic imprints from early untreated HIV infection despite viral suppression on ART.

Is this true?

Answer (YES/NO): NO